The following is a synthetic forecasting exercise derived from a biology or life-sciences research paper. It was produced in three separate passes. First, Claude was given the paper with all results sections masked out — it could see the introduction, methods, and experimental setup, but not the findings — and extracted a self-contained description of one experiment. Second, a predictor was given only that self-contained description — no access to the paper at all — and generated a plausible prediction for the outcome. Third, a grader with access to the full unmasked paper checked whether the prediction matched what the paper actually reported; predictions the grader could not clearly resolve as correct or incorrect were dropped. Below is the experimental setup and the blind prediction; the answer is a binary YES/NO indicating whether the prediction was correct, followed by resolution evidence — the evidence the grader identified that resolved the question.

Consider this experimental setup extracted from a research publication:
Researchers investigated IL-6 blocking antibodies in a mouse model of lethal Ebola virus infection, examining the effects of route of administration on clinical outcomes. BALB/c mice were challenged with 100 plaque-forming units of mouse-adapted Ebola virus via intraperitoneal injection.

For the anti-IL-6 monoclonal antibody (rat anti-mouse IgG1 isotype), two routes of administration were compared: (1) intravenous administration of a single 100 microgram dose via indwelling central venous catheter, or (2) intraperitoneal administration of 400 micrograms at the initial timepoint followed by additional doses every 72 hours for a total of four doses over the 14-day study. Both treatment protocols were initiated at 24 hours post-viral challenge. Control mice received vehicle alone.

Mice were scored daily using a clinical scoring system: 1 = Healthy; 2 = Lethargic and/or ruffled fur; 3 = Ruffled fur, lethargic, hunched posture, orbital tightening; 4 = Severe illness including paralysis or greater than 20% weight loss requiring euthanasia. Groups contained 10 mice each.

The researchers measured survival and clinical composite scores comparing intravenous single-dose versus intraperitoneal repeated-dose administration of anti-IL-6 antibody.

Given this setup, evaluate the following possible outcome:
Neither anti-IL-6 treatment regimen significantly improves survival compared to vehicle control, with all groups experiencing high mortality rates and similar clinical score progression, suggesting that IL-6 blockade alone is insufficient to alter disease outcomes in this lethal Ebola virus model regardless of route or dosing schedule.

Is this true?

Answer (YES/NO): NO